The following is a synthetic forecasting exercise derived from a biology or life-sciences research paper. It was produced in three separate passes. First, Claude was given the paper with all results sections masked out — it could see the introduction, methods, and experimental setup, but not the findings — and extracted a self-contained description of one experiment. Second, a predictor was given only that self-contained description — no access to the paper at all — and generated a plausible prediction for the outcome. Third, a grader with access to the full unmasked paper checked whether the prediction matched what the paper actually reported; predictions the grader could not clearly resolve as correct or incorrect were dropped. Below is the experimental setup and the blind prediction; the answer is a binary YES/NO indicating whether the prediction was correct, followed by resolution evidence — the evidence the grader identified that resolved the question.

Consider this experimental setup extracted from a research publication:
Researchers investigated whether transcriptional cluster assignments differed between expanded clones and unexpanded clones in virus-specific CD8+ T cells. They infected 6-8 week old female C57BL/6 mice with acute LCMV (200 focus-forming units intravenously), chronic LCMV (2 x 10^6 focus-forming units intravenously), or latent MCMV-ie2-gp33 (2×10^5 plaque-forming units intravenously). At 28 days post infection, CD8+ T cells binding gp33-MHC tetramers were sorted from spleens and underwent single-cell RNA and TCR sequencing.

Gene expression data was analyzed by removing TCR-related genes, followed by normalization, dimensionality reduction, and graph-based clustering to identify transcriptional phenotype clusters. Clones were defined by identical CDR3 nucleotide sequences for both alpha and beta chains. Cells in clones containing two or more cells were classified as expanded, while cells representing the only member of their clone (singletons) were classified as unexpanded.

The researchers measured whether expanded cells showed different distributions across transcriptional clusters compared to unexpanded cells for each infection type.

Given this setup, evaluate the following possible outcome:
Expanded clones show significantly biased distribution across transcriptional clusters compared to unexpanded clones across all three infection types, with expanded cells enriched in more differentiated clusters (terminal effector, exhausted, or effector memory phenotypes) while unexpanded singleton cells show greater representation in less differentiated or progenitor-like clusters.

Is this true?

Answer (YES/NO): YES